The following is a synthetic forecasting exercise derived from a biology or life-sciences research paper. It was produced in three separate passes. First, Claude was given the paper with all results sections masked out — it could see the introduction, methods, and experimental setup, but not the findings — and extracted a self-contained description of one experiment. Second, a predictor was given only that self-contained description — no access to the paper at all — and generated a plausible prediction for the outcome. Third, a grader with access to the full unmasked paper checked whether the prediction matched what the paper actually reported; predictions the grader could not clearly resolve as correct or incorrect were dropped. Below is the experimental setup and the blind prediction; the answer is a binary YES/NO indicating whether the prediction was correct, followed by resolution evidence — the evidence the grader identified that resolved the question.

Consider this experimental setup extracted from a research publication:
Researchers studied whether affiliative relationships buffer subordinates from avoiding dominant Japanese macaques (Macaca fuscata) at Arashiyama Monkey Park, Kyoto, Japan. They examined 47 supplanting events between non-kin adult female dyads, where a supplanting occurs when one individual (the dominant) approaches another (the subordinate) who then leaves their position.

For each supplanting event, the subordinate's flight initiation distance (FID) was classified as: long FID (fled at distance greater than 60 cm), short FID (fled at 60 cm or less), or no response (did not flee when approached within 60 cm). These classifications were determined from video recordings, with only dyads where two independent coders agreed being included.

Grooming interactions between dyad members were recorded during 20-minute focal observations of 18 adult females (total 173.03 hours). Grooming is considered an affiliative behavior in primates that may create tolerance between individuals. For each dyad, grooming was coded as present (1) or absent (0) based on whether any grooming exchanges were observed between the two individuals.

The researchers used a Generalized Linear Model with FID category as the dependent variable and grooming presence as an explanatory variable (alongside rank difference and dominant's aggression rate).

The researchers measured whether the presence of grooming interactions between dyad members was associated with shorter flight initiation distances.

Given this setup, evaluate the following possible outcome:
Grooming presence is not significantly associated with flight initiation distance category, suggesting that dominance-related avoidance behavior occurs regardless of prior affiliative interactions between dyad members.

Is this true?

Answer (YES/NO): YES